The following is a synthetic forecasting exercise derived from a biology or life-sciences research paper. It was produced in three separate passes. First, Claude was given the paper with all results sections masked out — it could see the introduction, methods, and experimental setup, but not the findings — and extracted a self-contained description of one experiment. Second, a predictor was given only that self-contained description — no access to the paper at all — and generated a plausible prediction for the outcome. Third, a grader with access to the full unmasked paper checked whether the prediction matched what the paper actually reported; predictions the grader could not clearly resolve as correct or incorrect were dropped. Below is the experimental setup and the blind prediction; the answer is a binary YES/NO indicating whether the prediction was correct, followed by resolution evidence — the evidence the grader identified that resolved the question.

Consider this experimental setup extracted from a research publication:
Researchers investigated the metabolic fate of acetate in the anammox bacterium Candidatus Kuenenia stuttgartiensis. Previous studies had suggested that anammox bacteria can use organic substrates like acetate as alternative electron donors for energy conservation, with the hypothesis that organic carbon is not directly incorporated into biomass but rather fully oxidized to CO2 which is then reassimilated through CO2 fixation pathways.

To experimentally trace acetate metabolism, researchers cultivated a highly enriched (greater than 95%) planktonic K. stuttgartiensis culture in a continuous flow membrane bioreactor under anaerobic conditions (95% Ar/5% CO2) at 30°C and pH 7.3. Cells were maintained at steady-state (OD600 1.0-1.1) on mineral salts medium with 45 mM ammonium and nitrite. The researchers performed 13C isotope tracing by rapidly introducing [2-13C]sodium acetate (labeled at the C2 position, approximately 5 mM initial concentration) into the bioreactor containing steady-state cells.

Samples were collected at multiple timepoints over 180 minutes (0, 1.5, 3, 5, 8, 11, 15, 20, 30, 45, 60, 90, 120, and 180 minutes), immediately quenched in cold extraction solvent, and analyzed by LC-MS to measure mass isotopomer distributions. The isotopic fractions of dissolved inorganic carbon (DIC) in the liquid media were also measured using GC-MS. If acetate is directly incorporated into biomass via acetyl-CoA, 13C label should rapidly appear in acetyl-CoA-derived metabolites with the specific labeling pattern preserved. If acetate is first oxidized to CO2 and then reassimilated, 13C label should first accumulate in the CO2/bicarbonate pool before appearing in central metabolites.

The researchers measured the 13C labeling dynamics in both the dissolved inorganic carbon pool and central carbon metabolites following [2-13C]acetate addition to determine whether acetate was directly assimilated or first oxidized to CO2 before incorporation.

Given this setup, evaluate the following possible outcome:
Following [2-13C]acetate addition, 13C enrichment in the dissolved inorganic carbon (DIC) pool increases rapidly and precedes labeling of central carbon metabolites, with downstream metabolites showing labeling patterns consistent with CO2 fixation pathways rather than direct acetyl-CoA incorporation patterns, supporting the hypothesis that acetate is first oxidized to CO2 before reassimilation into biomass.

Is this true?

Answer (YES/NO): NO